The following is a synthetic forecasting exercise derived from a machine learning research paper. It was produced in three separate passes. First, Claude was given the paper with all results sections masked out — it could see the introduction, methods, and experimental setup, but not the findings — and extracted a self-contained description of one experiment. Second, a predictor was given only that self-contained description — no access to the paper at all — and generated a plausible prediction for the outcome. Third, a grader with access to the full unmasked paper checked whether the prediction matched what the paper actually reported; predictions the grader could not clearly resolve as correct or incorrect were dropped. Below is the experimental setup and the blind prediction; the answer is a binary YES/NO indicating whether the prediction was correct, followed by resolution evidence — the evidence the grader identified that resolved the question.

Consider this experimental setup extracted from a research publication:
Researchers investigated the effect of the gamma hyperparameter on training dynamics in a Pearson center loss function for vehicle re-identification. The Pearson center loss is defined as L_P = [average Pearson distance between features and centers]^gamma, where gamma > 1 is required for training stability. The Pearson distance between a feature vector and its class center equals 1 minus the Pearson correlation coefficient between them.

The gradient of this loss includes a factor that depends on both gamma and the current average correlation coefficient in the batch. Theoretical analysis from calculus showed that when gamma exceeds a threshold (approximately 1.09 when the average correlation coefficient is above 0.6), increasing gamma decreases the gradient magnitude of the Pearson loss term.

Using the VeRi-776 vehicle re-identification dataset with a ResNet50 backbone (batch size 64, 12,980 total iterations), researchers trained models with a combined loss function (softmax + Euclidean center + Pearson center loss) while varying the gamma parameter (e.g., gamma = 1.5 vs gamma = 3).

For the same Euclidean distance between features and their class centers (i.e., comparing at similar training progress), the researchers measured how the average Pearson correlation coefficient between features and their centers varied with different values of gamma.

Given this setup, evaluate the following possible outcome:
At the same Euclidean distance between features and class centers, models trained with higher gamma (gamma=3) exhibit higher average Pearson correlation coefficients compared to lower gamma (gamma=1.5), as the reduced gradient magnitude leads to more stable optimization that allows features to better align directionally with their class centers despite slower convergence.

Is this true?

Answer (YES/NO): NO